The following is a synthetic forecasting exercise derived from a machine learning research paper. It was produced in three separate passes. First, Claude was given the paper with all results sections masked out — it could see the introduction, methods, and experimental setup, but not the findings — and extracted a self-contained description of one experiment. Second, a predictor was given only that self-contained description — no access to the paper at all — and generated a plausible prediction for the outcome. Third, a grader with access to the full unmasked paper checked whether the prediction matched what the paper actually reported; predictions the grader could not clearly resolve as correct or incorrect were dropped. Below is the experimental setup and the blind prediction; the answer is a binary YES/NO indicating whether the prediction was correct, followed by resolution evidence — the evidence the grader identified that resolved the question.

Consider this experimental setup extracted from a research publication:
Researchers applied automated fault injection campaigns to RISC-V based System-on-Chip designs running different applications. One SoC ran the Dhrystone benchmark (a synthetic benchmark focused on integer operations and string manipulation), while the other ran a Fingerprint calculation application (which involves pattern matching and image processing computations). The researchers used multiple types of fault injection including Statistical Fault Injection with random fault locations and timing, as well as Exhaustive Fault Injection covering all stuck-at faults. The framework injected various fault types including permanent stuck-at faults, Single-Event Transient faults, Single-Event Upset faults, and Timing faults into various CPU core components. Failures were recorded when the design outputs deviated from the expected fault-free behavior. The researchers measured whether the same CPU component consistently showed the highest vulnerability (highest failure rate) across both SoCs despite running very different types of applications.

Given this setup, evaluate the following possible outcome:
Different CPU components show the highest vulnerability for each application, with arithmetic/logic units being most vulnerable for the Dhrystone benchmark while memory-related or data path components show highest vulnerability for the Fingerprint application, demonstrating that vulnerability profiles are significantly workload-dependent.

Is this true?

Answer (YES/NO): NO